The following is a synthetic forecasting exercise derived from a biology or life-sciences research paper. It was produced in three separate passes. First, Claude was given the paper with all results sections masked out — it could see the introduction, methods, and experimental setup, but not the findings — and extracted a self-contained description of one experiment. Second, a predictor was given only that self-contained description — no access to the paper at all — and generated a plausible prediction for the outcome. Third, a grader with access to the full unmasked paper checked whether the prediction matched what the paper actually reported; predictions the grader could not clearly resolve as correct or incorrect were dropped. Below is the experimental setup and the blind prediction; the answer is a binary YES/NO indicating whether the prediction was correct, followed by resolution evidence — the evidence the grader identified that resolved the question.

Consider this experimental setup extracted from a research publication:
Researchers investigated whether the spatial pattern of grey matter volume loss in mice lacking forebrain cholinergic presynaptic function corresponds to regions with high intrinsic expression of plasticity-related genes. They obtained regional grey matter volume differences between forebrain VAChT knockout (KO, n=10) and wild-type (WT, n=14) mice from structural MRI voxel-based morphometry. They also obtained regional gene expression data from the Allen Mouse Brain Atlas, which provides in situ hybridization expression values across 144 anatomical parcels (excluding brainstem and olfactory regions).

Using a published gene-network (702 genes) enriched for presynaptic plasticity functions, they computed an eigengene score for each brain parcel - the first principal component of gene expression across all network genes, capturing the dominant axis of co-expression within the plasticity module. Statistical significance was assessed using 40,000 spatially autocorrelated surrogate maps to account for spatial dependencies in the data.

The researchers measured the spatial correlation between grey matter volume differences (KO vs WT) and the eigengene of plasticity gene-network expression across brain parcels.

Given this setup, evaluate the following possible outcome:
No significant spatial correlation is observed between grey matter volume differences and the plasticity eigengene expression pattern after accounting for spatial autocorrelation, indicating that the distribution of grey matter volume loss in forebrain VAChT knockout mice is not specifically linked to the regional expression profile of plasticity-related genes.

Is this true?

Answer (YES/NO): NO